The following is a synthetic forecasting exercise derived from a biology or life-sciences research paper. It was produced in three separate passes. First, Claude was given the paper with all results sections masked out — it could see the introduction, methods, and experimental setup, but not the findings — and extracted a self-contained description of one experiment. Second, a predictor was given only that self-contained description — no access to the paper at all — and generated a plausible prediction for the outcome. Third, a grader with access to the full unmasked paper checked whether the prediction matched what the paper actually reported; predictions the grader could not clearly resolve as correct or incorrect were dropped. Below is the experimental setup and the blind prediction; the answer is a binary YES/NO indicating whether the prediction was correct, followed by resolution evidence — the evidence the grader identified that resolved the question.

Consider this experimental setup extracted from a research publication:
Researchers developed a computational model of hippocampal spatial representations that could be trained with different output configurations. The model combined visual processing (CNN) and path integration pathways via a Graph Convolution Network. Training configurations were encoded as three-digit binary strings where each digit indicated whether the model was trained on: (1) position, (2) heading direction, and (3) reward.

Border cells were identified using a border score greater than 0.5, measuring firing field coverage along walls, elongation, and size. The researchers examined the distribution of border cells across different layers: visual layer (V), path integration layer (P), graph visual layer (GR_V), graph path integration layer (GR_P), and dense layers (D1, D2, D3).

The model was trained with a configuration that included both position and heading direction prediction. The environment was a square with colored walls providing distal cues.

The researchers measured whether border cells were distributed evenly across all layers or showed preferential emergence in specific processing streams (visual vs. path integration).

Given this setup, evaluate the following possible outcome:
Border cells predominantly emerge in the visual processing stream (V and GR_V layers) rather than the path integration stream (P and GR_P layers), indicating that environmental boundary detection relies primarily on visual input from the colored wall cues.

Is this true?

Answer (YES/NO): YES